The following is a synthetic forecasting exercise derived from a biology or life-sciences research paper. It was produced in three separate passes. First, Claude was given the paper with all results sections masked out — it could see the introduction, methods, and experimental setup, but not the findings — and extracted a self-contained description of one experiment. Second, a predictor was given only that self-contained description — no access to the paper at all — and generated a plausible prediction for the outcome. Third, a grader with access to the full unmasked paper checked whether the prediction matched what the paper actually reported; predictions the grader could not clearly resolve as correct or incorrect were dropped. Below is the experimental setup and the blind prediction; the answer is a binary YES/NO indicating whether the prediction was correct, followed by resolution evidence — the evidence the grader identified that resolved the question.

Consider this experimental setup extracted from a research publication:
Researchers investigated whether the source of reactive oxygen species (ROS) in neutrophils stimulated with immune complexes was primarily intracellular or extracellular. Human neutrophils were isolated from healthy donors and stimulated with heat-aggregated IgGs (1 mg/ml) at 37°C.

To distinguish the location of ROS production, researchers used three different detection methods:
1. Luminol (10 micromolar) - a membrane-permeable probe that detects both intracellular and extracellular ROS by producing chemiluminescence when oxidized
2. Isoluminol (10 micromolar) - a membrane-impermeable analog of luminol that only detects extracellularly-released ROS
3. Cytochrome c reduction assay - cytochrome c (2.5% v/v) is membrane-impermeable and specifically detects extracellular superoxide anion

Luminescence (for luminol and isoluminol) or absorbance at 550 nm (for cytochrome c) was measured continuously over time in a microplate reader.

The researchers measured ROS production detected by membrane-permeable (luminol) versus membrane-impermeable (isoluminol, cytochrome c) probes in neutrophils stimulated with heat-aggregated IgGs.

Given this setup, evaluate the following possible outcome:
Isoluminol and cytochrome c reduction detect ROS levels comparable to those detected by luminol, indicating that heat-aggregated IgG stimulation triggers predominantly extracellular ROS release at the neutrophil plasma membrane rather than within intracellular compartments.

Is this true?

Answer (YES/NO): NO